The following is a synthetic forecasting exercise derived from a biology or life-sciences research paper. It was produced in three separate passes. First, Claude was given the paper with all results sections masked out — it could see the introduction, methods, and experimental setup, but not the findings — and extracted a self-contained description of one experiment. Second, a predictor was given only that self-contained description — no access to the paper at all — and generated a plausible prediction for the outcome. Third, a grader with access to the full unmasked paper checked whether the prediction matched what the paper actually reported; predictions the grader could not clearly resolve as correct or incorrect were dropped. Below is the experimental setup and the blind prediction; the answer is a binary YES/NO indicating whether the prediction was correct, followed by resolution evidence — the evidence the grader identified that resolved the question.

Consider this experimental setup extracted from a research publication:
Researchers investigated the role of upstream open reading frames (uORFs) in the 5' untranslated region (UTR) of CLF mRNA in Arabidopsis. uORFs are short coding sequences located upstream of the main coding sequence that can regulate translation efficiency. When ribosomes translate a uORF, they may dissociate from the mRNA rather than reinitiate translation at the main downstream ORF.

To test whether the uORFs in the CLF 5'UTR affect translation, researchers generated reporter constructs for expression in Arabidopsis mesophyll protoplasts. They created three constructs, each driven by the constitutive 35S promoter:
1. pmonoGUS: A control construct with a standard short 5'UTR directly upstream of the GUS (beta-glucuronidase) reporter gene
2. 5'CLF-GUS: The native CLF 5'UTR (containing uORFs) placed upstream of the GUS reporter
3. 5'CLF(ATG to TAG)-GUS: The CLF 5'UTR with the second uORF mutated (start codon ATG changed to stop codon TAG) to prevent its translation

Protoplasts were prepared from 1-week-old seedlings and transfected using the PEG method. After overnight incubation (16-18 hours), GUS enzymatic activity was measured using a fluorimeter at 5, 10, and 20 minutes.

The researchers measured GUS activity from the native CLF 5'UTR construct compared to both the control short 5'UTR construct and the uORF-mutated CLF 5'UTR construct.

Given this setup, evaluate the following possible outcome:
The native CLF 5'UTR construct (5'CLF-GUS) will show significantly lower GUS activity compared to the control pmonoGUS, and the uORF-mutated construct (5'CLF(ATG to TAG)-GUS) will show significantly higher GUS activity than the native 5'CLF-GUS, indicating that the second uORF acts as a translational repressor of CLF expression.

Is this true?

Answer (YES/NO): YES